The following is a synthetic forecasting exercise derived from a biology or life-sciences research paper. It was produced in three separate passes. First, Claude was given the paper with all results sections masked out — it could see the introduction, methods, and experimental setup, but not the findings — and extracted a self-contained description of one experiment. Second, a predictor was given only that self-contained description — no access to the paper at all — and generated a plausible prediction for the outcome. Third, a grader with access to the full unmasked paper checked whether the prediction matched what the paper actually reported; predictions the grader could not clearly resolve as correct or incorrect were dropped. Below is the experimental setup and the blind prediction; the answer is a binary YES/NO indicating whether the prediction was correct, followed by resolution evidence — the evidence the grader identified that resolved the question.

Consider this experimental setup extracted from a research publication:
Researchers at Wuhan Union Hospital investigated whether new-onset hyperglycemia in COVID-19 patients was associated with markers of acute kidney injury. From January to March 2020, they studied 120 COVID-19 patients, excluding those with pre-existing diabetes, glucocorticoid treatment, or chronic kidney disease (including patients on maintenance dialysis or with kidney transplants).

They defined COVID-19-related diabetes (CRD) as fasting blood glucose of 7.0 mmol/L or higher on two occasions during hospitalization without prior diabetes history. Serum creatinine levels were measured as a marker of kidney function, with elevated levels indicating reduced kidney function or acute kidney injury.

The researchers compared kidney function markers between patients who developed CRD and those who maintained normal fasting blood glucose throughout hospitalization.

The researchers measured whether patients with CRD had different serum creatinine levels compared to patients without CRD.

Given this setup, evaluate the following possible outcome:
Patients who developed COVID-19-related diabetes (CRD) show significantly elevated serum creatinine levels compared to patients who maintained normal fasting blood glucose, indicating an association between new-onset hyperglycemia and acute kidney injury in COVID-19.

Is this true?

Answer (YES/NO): YES